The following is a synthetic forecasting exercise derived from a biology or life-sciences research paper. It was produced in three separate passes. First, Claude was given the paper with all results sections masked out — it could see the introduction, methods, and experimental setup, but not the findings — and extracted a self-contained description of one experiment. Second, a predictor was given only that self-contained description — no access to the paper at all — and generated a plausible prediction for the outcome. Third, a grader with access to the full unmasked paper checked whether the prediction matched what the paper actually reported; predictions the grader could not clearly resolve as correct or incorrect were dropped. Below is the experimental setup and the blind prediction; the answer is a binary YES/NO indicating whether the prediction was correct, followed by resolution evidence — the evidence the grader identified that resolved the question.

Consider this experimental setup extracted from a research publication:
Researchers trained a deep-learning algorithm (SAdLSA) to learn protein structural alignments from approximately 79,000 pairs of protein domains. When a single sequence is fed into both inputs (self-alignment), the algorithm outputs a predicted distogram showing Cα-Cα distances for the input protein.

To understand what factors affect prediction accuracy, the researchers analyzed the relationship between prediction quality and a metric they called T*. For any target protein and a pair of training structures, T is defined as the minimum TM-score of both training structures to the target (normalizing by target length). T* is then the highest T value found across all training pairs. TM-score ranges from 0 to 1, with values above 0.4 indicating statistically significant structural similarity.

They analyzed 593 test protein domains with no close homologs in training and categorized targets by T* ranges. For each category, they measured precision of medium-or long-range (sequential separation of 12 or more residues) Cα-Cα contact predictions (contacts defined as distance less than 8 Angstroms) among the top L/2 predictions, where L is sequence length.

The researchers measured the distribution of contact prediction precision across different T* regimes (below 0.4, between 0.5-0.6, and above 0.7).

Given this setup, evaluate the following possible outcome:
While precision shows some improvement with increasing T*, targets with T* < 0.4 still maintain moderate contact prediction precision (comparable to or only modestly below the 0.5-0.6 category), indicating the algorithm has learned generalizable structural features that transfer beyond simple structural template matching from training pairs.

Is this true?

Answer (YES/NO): NO